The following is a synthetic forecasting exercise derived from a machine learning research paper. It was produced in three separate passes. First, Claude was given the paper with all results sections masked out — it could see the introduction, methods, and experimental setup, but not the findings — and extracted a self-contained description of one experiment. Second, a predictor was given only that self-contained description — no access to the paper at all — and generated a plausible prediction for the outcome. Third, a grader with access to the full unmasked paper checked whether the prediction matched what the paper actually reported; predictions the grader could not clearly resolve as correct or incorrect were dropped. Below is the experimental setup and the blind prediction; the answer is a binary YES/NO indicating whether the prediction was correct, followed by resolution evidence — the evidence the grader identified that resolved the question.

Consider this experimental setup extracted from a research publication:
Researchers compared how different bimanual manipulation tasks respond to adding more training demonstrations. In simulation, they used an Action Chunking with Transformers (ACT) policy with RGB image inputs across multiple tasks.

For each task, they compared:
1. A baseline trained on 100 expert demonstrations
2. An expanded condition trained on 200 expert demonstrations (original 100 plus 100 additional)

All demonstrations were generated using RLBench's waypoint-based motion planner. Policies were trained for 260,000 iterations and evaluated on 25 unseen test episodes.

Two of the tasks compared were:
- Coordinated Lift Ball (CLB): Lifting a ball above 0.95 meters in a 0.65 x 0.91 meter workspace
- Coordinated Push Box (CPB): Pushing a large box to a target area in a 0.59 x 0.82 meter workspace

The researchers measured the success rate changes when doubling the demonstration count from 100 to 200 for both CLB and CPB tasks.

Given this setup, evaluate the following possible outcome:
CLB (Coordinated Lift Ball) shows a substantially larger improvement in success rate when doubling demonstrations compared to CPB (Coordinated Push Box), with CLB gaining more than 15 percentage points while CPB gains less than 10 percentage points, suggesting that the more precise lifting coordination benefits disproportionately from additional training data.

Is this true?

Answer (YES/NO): NO